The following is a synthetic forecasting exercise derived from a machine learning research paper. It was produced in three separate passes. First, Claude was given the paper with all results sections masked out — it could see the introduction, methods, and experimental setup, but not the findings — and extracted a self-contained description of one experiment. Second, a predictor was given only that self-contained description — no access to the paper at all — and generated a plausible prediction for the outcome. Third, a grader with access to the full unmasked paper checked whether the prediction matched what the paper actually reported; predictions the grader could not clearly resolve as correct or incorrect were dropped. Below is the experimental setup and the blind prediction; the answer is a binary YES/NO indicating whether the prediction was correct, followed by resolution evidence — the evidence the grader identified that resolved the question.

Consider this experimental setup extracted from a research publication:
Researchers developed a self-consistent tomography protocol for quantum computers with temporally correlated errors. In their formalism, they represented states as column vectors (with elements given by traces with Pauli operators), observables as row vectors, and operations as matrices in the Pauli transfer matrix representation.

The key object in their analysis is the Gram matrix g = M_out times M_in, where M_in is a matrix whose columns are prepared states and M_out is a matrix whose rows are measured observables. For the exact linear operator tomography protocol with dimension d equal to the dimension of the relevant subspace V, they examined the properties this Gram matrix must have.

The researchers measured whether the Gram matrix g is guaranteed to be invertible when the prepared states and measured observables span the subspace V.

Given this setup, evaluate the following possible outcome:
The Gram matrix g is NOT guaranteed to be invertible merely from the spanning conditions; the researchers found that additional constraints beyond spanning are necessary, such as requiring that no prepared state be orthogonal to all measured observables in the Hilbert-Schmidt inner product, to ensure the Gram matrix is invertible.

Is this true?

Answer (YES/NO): NO